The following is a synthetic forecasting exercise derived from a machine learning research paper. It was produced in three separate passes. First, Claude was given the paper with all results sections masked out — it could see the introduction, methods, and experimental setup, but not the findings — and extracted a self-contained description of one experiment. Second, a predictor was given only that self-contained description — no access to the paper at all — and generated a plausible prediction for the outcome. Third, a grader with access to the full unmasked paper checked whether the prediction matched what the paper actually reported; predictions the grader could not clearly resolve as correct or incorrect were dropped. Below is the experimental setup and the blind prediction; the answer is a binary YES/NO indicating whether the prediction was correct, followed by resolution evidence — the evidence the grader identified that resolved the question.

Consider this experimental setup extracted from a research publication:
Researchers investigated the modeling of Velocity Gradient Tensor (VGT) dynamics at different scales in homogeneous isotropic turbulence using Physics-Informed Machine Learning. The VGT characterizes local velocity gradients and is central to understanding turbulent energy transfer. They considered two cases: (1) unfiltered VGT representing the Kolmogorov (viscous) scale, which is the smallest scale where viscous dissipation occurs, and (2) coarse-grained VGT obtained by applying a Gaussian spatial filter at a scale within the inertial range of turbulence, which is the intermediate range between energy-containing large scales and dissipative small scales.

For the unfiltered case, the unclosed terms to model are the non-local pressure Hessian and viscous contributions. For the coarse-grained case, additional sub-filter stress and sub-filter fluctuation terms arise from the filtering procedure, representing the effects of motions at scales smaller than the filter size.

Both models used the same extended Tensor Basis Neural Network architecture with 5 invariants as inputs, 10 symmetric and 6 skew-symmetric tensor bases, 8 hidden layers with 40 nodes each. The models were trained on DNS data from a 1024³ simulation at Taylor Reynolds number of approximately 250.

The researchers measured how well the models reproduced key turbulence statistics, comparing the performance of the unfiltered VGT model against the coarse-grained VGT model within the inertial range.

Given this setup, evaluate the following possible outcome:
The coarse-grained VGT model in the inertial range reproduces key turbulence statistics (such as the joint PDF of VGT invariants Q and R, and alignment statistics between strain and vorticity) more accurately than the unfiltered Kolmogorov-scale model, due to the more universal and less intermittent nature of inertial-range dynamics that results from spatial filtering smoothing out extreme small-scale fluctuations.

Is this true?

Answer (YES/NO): NO